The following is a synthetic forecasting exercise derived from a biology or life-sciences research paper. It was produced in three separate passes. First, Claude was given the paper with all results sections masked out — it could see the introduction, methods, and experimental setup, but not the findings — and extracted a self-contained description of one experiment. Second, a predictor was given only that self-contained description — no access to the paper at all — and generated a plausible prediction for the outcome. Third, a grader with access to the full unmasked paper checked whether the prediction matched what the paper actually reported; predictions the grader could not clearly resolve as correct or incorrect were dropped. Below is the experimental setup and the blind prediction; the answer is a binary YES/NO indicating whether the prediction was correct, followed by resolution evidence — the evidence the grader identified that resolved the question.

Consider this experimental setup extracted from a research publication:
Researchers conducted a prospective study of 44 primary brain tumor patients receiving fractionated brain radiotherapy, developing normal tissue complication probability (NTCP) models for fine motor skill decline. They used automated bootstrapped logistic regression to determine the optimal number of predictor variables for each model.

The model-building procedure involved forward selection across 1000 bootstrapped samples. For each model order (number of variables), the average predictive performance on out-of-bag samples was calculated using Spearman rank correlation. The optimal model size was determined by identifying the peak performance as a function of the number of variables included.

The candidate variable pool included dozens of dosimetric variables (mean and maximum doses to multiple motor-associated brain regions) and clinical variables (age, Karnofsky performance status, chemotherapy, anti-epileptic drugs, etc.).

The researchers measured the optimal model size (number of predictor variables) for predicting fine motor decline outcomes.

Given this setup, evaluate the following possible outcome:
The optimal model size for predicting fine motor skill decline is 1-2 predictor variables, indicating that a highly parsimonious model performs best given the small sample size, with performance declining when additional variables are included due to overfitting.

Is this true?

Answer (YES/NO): YES